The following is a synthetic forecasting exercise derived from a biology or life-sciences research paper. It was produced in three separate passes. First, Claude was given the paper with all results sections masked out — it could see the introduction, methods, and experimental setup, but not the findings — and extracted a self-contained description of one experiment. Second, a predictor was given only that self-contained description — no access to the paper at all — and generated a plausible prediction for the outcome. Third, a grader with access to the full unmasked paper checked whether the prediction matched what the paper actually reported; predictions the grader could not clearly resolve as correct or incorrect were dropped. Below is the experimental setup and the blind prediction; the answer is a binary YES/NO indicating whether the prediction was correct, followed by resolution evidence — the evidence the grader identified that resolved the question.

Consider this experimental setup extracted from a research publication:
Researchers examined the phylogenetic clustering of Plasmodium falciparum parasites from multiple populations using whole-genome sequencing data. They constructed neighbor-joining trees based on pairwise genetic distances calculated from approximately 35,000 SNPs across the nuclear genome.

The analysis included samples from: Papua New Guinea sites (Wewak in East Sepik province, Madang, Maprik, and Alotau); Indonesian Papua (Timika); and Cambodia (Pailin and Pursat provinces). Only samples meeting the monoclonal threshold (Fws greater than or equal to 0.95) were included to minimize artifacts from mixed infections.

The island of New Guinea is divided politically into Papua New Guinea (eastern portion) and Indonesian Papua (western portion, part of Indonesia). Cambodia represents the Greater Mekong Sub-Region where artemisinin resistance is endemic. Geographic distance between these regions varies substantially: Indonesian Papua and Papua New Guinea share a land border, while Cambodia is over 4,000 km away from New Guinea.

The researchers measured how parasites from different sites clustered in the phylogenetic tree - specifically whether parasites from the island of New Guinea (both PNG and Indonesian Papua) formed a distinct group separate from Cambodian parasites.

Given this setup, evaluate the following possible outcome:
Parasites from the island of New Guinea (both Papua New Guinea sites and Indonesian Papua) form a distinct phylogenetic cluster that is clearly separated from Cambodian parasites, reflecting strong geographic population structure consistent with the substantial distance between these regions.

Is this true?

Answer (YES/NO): YES